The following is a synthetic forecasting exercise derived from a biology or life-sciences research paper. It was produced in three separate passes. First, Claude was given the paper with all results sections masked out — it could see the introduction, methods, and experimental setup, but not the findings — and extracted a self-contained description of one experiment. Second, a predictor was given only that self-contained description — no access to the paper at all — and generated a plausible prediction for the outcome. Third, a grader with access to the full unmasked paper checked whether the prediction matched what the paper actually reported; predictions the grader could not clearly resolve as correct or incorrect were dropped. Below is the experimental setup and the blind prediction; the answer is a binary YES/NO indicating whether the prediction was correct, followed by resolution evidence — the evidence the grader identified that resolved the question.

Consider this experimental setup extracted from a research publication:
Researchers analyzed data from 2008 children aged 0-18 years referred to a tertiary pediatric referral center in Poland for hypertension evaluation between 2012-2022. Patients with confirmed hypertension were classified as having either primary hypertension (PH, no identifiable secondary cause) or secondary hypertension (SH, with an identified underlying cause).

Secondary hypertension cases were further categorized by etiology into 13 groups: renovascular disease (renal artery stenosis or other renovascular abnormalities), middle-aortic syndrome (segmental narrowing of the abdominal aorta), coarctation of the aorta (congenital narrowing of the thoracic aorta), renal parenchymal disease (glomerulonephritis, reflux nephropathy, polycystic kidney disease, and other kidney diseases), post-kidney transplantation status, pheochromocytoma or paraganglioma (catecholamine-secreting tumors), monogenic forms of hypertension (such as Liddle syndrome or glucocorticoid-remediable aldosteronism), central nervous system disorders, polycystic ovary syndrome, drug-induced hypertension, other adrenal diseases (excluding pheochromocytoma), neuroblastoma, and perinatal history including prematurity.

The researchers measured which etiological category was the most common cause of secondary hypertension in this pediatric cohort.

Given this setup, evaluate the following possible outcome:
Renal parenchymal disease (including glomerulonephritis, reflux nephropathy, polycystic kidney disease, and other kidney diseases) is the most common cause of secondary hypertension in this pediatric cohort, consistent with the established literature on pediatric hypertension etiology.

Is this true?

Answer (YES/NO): YES